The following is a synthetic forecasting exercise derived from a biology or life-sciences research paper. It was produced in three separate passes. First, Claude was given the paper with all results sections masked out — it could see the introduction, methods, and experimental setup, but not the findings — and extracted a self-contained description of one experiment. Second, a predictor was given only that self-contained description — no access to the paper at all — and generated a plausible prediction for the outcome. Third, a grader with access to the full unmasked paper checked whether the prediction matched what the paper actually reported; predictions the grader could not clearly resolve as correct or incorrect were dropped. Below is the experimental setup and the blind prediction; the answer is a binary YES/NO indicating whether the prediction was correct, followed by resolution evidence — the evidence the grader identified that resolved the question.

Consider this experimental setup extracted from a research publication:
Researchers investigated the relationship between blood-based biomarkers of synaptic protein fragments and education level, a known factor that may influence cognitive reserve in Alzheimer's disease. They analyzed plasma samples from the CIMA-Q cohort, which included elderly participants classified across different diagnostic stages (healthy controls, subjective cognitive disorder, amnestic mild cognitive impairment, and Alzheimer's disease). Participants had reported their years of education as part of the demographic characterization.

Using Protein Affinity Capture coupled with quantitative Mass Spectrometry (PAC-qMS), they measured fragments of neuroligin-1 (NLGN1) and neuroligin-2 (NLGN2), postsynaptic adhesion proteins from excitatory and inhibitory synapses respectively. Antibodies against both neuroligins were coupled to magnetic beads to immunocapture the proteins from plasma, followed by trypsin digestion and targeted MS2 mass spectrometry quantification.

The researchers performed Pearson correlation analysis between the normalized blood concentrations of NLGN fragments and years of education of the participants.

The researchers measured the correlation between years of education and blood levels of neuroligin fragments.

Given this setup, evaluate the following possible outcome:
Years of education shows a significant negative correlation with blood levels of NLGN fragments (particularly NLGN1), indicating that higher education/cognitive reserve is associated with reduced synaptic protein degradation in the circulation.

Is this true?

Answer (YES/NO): NO